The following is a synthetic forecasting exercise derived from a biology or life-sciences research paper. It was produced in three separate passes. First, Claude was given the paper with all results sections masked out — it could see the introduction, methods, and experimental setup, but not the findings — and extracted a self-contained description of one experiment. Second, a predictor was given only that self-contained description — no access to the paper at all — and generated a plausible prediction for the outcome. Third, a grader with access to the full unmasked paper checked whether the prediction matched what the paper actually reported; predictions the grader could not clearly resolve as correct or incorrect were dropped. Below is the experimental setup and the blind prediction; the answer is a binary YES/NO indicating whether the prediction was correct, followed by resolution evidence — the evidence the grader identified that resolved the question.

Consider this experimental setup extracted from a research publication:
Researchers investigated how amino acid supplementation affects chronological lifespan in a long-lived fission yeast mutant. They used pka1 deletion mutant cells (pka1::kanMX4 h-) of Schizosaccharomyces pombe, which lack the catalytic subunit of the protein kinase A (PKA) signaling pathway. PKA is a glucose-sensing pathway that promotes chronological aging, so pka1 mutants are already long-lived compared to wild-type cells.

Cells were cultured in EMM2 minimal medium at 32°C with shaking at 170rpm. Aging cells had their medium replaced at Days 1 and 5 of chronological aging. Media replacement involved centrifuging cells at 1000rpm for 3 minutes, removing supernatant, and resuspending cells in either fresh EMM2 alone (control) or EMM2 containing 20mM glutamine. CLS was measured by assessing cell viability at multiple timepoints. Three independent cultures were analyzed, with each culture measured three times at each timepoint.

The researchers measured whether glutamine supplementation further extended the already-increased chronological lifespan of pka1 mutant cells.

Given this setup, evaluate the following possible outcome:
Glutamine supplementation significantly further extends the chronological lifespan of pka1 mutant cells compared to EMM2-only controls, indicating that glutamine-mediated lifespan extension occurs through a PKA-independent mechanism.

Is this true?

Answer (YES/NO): NO